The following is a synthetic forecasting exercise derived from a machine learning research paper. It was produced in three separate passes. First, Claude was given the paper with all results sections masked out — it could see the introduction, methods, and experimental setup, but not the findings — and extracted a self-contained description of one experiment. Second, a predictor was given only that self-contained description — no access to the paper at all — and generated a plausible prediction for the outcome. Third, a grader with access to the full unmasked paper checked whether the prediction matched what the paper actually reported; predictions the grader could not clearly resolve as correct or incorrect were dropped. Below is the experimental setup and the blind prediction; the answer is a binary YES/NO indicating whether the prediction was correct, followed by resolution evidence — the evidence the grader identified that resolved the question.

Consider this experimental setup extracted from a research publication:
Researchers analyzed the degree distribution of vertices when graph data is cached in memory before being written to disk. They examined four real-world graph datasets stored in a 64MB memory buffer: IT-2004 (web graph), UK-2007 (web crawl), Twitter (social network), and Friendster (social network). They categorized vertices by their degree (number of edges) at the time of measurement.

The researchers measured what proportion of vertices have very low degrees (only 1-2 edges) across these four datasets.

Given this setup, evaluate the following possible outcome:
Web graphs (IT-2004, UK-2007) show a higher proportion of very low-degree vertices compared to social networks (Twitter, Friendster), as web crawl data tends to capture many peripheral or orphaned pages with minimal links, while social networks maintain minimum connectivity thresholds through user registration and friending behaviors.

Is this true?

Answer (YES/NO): NO